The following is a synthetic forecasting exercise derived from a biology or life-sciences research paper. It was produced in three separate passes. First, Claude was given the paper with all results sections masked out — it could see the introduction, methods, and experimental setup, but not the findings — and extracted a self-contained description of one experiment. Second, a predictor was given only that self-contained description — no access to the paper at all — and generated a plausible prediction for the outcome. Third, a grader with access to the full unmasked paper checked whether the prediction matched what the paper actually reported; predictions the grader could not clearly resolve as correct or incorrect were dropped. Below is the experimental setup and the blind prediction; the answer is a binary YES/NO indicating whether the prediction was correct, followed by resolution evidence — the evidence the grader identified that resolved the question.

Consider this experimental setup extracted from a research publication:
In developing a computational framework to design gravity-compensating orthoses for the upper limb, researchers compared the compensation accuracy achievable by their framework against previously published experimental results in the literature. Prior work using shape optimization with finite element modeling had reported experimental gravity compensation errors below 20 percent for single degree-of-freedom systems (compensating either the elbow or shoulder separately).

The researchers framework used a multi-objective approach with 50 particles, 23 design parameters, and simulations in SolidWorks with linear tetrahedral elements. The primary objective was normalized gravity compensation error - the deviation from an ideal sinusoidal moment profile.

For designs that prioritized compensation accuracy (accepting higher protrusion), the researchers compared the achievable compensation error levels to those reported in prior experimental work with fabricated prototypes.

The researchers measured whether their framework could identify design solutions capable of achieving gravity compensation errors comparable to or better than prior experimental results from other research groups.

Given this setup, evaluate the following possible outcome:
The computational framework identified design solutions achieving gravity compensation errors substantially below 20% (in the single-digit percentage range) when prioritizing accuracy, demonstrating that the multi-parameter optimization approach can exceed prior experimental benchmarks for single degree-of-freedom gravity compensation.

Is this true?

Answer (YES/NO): NO